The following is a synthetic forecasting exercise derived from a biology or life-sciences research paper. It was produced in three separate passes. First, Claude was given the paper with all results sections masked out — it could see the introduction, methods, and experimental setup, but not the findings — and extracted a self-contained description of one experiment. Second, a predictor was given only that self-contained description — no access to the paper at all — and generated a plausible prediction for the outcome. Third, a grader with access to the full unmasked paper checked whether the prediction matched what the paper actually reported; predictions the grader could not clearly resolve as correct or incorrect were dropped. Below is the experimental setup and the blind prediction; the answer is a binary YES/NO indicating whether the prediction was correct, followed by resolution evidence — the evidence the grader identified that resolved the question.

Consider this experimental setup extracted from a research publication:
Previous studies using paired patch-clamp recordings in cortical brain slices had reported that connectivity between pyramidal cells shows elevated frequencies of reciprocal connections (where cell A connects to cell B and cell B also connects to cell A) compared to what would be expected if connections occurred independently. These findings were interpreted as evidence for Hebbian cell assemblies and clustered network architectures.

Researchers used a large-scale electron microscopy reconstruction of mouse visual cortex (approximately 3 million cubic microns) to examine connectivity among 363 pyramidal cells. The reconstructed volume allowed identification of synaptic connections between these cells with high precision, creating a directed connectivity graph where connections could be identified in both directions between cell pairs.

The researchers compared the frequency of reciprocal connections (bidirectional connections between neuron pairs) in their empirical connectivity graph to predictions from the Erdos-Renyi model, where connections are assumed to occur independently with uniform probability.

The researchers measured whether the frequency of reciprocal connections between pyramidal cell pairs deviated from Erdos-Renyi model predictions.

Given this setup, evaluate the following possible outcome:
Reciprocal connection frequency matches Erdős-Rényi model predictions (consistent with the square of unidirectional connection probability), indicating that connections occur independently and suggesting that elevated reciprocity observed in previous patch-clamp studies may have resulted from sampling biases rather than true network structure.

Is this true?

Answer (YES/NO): NO